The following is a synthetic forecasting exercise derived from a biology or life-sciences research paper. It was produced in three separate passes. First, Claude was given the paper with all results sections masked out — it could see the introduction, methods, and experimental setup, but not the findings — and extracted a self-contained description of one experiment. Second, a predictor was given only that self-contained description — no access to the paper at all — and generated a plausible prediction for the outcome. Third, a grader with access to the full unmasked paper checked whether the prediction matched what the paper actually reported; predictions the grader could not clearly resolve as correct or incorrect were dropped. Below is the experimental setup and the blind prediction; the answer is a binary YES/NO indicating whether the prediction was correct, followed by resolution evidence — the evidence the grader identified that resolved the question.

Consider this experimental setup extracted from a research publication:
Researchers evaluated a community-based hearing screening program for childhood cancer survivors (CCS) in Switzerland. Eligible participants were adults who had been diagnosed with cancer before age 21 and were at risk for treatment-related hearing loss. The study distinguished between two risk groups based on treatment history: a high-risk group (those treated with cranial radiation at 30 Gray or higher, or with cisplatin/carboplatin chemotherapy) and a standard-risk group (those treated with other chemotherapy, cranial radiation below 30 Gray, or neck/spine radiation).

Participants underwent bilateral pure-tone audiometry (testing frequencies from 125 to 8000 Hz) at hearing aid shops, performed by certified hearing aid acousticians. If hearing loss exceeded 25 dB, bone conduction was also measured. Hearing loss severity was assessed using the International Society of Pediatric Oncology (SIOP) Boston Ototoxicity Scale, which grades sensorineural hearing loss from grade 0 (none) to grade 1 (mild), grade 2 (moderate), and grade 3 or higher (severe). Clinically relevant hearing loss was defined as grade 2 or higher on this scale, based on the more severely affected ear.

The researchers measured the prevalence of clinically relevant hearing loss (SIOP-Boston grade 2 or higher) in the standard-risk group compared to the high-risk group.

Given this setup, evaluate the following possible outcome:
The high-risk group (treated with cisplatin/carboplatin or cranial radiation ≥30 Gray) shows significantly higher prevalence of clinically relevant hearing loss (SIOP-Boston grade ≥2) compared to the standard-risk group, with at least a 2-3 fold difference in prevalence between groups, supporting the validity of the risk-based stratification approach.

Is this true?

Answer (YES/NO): YES